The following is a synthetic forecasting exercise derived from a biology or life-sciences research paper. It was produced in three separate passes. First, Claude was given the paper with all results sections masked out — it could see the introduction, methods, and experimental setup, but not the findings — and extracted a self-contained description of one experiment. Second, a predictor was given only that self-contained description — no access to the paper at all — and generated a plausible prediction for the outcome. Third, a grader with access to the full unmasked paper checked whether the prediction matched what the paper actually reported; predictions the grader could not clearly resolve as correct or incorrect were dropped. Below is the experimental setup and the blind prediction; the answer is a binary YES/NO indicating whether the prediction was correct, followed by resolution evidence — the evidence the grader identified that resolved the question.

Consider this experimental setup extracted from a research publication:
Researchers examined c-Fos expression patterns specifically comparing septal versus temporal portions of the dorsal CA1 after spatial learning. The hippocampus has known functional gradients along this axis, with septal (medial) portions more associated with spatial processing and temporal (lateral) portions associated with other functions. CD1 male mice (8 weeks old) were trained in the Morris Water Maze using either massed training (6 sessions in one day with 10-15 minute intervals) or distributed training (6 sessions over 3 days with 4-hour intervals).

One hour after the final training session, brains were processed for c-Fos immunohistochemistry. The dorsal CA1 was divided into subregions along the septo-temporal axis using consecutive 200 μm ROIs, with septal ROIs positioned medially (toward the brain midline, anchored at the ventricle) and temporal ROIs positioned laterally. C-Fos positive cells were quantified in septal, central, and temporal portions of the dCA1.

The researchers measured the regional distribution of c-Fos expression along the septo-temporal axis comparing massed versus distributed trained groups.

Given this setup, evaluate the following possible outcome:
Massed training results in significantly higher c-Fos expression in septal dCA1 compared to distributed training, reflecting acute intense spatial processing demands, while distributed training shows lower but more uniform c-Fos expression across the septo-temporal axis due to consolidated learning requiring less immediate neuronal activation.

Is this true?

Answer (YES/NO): NO